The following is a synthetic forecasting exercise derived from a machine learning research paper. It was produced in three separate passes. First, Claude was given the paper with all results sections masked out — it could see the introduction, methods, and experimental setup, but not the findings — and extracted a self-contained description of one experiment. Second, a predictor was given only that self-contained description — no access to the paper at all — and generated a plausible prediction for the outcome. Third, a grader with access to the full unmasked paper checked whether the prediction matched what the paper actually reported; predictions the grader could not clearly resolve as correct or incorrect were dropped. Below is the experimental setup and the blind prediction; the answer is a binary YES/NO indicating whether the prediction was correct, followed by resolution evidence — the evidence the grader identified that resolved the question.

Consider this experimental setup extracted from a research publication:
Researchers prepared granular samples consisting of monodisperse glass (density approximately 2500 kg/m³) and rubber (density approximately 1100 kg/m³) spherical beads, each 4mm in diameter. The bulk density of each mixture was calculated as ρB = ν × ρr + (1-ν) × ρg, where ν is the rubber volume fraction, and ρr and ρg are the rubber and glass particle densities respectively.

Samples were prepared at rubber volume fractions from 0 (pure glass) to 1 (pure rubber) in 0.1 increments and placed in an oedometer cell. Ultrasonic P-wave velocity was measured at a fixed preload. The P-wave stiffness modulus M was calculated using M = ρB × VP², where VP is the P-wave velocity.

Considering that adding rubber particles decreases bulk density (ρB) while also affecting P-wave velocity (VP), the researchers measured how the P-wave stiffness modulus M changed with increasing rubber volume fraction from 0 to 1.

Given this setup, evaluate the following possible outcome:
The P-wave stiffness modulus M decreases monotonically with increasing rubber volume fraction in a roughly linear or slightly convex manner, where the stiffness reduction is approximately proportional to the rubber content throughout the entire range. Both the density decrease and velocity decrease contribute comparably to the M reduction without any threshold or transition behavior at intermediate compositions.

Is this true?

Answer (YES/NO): NO